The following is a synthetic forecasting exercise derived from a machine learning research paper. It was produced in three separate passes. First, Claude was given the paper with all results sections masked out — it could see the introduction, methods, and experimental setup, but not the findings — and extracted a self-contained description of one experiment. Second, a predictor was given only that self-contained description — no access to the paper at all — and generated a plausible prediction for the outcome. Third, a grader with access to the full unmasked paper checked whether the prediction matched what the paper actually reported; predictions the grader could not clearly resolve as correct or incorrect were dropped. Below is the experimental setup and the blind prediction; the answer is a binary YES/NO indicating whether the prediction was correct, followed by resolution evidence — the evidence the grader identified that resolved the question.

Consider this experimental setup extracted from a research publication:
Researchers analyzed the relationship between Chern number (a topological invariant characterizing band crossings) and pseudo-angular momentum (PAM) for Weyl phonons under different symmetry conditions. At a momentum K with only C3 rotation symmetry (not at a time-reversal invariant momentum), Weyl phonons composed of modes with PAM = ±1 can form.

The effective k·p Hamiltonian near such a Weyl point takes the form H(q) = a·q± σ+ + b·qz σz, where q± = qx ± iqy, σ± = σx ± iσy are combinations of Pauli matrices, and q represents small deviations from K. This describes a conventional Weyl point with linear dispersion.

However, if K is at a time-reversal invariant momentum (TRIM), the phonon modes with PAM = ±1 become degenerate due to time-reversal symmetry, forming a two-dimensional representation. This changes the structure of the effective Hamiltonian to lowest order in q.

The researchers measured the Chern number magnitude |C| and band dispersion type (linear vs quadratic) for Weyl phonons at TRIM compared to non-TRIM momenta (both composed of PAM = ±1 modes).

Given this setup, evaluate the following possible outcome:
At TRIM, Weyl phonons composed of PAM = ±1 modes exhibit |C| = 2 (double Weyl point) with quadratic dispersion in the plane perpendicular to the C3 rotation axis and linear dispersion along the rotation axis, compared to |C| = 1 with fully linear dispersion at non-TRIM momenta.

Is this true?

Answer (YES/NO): YES